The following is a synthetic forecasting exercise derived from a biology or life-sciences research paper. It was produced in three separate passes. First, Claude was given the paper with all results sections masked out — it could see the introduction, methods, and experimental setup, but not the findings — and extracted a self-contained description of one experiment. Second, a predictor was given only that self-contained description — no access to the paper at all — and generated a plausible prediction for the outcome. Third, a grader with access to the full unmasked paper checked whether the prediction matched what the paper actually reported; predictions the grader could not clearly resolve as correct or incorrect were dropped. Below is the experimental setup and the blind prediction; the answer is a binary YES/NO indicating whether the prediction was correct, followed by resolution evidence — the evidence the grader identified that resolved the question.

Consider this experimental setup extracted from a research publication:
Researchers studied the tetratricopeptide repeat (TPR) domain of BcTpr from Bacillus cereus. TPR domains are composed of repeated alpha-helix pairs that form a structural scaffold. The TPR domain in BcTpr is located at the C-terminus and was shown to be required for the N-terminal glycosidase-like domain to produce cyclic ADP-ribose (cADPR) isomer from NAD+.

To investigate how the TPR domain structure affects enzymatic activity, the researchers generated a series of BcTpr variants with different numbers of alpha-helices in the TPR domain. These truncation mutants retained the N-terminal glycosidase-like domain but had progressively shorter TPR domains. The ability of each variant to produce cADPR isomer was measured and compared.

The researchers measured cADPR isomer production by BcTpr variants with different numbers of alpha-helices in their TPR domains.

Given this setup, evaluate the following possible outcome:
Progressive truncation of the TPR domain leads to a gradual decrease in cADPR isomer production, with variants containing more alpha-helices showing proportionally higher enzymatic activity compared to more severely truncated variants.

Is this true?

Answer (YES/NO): YES